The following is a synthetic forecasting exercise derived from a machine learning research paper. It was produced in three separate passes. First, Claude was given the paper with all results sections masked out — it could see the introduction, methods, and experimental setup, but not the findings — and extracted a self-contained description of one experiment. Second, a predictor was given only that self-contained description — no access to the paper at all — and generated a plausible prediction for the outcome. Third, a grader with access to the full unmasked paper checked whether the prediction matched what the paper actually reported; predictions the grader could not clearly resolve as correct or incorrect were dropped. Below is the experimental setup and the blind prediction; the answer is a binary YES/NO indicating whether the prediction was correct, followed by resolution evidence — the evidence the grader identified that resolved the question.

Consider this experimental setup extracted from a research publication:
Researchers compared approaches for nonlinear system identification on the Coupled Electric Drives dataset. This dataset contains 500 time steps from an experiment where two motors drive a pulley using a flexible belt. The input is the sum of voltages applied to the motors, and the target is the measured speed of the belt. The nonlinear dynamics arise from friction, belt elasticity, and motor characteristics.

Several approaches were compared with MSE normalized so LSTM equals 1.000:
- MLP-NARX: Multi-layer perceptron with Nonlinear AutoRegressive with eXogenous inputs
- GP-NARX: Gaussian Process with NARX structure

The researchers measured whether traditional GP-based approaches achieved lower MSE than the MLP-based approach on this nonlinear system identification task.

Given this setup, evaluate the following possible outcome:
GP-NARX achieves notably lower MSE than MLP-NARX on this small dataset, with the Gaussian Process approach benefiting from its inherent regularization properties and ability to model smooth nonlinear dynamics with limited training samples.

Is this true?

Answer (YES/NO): NO